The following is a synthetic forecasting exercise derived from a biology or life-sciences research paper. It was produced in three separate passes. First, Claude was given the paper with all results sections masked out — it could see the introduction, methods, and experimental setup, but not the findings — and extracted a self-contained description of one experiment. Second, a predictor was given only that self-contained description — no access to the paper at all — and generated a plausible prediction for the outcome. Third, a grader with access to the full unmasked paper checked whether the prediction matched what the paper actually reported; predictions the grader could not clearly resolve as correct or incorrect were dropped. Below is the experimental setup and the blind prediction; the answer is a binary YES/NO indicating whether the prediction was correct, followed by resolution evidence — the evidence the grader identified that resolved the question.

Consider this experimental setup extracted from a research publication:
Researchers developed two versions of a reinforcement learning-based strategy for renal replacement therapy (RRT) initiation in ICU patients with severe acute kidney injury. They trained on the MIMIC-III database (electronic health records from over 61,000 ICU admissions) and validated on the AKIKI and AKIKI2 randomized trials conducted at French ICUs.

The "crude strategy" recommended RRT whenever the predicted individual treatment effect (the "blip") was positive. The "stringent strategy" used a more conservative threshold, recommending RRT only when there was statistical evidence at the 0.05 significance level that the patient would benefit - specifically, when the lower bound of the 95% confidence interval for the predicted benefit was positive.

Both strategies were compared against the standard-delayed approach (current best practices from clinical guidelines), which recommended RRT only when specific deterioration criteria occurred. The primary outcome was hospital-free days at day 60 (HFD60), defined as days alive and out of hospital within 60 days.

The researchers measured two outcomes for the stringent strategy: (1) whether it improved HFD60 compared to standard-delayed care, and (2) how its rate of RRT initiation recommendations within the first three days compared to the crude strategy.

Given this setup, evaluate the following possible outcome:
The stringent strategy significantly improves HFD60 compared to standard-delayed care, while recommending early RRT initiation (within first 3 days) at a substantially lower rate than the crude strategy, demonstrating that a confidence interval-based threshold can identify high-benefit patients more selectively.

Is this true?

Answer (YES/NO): NO